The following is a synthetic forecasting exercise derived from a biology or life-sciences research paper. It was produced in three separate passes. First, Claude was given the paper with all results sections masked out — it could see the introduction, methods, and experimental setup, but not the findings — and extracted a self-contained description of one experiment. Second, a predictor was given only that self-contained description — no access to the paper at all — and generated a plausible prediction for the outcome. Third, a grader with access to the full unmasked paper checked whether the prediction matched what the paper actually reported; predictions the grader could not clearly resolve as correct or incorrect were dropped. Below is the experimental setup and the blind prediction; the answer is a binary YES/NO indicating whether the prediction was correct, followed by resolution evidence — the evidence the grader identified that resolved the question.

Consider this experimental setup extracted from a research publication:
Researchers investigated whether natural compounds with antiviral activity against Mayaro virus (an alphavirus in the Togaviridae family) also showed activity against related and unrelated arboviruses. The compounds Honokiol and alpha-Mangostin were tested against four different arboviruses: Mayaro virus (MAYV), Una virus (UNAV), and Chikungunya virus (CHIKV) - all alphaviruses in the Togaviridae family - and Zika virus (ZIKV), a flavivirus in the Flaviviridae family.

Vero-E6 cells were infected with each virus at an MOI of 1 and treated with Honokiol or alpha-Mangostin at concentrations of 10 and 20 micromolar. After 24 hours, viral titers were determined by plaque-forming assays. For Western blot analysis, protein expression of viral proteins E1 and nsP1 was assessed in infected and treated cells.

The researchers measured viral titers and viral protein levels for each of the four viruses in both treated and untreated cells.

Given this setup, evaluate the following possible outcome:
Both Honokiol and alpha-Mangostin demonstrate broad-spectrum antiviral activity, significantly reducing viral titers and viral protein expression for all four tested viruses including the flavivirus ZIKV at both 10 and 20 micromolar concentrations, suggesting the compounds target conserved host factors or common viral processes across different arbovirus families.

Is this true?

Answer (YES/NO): NO